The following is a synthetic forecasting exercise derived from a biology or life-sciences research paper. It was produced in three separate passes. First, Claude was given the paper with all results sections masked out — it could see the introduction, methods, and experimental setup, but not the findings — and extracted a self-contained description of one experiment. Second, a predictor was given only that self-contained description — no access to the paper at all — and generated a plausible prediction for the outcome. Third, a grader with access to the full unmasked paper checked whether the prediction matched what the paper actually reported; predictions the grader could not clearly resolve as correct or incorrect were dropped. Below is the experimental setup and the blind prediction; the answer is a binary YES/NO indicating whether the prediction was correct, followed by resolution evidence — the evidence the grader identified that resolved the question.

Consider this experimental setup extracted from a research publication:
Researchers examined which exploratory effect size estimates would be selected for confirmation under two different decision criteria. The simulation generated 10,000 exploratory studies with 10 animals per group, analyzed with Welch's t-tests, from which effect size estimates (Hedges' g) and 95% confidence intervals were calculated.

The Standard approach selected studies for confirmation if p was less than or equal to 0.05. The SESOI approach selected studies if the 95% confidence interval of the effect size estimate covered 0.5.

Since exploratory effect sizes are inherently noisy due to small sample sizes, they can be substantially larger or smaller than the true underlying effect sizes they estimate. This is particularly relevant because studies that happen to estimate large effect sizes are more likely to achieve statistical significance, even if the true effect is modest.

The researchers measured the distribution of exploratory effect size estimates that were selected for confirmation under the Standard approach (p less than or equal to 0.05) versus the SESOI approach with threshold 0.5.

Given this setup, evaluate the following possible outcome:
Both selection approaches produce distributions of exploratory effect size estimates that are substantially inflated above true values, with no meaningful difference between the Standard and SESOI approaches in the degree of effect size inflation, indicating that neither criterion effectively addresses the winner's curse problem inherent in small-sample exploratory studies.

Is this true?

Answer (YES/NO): NO